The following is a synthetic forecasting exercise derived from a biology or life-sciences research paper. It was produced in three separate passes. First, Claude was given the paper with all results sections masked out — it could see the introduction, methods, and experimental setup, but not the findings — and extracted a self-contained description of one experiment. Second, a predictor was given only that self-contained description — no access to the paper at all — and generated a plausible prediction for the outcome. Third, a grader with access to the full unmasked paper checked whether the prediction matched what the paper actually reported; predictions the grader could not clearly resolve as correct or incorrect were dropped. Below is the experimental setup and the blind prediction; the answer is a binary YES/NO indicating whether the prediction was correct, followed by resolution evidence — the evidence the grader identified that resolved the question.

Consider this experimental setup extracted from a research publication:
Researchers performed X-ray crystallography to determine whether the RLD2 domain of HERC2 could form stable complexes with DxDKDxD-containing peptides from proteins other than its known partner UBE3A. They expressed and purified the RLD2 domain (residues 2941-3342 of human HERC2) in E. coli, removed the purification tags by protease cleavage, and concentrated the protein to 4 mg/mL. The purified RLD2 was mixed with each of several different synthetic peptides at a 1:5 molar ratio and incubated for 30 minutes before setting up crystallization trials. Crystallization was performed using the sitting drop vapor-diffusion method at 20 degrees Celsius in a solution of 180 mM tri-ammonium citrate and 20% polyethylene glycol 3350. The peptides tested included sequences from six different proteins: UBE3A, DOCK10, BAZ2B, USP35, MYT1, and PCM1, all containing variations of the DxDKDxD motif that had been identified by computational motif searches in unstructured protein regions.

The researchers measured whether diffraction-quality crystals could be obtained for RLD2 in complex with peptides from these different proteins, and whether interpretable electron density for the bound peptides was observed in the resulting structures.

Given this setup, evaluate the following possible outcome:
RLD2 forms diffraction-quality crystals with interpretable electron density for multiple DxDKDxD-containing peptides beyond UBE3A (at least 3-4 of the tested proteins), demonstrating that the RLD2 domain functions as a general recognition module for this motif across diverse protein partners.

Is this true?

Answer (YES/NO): YES